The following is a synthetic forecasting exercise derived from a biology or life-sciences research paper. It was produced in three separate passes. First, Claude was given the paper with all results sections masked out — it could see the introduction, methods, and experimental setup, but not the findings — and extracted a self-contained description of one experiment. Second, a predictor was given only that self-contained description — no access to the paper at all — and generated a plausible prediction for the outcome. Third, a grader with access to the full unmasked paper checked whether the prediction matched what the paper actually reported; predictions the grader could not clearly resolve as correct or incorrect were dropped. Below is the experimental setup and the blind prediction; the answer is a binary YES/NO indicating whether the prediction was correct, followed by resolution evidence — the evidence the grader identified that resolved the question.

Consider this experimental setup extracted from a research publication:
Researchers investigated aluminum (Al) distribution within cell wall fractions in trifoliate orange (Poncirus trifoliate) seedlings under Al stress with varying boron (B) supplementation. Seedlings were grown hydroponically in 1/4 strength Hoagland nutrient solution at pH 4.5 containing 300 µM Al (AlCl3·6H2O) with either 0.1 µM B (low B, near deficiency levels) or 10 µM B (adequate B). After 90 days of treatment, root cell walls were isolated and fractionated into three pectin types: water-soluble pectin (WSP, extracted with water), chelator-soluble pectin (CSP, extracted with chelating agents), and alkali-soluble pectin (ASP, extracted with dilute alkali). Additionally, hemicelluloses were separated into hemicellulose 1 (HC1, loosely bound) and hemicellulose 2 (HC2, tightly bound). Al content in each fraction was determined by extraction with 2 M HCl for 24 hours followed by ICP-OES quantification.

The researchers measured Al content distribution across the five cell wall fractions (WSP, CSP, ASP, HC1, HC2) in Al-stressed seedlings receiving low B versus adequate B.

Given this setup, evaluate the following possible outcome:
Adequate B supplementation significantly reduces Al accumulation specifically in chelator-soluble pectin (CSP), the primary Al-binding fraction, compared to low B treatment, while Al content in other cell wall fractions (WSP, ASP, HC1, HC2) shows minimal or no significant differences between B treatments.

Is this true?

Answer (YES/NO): NO